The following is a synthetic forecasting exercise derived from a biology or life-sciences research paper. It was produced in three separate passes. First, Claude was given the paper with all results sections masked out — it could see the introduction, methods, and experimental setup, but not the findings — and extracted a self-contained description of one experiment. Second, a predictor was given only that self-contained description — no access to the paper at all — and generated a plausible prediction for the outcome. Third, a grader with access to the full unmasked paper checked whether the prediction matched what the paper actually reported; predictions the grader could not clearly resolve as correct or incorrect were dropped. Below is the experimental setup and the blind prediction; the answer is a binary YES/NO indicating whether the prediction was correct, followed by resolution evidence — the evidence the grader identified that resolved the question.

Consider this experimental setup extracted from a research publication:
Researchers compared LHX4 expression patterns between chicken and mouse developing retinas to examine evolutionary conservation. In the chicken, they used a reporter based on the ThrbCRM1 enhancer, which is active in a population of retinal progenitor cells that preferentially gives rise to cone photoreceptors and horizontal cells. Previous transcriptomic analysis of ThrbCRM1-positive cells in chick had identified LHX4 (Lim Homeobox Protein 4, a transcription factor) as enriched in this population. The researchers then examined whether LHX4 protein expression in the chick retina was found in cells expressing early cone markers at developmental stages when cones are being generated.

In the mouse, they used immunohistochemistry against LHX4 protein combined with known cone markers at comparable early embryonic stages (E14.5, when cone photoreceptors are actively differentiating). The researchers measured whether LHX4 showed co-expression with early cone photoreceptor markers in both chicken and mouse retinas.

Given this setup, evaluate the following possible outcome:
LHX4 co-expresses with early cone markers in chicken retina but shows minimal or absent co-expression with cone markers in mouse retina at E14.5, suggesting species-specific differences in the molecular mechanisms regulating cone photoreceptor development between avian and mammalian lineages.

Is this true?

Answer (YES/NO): NO